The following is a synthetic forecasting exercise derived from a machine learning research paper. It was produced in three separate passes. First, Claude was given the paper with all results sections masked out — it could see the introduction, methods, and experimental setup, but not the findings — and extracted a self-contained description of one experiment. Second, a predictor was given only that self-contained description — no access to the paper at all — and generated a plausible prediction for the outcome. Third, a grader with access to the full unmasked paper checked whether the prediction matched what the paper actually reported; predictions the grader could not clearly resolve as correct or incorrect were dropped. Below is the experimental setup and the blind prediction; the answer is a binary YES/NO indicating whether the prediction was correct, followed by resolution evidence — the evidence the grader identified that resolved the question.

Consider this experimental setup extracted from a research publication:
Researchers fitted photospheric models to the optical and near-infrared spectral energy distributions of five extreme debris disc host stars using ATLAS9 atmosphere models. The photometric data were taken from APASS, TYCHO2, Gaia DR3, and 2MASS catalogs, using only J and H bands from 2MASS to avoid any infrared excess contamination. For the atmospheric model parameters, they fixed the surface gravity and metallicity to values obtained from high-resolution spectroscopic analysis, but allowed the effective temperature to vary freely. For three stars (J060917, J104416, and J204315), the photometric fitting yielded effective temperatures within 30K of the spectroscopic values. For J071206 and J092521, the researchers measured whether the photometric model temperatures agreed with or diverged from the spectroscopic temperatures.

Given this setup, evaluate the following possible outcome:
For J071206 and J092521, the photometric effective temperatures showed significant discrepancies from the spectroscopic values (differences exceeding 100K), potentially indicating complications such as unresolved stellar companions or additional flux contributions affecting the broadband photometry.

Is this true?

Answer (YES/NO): NO